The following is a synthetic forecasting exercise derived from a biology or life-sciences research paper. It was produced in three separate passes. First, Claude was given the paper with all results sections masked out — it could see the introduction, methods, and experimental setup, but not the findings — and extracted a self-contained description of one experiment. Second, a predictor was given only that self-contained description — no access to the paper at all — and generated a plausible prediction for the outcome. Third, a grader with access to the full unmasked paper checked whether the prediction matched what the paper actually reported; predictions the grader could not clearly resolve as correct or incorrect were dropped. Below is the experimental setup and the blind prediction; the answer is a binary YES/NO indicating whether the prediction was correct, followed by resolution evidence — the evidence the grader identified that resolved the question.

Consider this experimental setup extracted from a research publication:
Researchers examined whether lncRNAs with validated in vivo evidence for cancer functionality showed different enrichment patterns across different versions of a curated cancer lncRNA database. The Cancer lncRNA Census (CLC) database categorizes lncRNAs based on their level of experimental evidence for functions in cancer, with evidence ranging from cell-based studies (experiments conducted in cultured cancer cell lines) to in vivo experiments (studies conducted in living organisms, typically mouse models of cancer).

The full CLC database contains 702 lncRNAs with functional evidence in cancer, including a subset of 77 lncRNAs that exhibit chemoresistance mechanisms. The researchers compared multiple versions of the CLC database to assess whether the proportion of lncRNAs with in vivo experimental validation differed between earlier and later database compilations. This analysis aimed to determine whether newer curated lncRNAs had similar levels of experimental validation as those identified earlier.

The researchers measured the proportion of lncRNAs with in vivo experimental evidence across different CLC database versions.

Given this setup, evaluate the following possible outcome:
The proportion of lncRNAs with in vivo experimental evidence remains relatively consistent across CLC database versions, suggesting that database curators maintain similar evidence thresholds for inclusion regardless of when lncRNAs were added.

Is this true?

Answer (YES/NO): YES